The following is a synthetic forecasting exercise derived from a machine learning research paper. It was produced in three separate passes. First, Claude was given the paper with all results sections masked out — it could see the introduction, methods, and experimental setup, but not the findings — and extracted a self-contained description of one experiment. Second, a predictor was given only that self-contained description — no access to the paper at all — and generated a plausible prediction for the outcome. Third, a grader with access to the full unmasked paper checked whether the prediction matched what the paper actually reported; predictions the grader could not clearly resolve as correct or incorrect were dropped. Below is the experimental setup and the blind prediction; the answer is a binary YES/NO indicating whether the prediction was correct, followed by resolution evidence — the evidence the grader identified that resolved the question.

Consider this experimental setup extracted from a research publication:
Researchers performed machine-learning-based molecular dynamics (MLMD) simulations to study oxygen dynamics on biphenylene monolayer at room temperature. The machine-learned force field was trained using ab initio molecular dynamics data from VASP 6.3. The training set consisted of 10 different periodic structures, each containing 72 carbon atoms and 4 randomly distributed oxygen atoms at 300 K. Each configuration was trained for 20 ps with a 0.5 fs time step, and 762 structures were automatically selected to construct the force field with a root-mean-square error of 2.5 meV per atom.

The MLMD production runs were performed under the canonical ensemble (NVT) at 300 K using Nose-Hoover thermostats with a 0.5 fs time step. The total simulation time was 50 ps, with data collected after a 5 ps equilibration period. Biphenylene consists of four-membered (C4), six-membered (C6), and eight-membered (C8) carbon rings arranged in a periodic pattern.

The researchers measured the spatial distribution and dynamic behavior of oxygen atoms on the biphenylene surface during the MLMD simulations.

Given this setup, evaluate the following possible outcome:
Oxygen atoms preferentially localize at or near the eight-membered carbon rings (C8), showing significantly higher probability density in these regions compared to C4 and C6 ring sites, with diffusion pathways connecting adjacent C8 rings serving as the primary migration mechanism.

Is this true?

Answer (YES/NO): NO